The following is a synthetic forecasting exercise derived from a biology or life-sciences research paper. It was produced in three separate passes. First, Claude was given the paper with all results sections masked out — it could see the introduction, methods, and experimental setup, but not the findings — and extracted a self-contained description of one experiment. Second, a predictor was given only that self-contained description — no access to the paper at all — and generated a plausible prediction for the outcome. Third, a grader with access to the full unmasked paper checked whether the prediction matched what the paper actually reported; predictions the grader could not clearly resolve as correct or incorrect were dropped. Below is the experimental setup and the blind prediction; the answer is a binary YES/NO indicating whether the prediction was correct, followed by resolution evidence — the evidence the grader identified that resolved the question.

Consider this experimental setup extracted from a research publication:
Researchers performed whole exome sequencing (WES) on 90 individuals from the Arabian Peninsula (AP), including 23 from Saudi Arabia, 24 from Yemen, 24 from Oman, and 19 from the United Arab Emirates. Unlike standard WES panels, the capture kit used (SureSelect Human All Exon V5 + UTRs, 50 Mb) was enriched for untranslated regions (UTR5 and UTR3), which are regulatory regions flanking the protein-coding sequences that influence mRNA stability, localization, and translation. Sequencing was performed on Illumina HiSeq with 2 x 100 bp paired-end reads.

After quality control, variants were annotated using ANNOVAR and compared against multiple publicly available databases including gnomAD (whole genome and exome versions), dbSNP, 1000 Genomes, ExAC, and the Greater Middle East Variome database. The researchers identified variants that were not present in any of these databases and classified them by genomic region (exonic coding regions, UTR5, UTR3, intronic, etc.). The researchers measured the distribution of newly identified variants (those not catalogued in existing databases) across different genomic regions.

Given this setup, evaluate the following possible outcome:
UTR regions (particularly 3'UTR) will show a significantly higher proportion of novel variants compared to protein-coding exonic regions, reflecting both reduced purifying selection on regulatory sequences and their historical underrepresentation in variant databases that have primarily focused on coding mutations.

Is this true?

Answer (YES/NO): YES